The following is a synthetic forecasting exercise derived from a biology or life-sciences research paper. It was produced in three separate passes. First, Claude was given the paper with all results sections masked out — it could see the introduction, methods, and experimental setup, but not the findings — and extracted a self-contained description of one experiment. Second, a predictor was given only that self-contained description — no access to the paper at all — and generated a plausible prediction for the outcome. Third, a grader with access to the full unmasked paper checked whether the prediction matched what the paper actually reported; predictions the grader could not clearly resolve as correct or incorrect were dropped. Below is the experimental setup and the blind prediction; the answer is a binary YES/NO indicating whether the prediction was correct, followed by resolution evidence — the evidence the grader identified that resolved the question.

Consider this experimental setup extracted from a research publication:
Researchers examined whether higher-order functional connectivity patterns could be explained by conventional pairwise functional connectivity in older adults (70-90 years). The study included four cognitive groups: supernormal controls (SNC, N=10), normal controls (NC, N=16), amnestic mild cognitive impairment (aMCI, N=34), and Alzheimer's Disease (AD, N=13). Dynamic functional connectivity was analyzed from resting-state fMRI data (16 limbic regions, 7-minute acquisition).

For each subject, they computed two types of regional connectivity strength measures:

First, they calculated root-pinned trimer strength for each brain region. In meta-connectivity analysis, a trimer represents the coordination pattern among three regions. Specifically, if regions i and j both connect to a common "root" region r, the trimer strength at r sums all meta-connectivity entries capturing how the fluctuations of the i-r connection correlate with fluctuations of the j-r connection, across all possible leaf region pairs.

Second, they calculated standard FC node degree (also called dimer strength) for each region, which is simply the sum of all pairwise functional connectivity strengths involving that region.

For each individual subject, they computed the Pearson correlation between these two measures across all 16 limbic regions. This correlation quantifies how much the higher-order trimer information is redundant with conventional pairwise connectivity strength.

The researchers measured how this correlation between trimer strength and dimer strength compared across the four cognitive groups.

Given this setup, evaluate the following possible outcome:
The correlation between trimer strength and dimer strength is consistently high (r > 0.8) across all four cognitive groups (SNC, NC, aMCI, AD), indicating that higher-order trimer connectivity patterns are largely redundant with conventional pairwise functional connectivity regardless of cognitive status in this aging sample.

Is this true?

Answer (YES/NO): NO